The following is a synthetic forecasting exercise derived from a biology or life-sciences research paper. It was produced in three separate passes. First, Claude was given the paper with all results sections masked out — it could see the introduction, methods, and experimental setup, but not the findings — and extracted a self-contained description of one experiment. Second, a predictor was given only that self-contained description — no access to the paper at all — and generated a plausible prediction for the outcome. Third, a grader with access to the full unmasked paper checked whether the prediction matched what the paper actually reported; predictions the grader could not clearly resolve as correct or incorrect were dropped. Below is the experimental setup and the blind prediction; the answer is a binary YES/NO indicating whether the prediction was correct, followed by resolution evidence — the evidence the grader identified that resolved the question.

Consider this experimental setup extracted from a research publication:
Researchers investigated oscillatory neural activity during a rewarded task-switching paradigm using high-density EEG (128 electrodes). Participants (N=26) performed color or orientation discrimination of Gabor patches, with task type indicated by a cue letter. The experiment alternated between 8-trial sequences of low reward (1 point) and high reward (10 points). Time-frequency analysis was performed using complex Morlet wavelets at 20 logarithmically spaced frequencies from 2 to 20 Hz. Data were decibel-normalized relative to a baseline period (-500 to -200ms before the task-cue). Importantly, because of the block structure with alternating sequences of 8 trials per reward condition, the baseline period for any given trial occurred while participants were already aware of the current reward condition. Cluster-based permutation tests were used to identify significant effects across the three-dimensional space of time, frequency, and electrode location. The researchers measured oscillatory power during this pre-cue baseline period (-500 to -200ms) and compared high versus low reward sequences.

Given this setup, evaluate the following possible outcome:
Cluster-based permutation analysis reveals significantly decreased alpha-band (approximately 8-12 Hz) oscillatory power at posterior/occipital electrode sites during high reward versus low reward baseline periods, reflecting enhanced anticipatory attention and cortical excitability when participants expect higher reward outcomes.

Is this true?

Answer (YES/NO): NO